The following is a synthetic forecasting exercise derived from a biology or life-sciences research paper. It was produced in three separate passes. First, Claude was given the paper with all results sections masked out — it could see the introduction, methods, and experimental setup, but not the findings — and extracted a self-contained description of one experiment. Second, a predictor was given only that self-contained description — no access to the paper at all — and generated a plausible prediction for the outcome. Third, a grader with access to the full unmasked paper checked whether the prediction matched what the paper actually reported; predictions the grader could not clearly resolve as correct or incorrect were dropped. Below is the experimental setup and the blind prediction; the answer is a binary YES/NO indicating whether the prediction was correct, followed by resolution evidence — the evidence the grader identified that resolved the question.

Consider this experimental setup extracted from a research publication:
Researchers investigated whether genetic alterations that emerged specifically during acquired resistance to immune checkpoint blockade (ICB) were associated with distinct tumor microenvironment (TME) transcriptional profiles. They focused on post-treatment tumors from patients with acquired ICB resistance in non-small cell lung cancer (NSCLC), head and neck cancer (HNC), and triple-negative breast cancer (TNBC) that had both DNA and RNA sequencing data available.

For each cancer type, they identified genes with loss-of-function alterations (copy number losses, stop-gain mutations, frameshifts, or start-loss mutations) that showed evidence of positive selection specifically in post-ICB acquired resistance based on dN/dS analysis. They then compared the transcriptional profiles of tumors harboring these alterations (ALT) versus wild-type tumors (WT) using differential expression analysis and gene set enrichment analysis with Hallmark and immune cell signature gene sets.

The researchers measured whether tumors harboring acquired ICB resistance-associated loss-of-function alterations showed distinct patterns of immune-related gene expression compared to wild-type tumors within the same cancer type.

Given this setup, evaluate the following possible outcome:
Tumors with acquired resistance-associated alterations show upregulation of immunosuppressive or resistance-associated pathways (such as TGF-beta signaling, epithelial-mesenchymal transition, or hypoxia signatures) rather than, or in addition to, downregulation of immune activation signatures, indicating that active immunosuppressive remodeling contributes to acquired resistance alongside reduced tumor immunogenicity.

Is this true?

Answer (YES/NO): NO